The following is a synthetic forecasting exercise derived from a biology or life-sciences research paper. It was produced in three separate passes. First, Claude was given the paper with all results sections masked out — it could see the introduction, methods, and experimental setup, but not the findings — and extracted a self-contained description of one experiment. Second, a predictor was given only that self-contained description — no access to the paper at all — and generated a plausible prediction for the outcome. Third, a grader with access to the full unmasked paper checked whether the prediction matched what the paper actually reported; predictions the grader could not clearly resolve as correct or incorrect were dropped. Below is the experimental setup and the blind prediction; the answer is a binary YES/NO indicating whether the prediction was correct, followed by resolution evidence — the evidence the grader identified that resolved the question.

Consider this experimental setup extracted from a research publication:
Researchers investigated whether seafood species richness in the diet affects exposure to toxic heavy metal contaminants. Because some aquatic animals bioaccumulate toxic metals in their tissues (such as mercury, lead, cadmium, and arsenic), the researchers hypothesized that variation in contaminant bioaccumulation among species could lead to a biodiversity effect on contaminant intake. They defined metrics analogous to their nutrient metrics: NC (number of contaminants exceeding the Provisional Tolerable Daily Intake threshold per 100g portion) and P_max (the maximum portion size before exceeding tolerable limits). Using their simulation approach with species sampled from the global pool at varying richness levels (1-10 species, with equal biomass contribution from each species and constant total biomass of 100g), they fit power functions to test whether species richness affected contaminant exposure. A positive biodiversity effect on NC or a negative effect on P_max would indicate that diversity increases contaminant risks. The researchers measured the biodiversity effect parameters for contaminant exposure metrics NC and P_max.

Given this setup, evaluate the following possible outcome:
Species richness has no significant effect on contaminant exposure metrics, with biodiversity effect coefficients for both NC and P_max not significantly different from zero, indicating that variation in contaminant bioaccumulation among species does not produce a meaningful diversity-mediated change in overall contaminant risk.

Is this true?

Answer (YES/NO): NO